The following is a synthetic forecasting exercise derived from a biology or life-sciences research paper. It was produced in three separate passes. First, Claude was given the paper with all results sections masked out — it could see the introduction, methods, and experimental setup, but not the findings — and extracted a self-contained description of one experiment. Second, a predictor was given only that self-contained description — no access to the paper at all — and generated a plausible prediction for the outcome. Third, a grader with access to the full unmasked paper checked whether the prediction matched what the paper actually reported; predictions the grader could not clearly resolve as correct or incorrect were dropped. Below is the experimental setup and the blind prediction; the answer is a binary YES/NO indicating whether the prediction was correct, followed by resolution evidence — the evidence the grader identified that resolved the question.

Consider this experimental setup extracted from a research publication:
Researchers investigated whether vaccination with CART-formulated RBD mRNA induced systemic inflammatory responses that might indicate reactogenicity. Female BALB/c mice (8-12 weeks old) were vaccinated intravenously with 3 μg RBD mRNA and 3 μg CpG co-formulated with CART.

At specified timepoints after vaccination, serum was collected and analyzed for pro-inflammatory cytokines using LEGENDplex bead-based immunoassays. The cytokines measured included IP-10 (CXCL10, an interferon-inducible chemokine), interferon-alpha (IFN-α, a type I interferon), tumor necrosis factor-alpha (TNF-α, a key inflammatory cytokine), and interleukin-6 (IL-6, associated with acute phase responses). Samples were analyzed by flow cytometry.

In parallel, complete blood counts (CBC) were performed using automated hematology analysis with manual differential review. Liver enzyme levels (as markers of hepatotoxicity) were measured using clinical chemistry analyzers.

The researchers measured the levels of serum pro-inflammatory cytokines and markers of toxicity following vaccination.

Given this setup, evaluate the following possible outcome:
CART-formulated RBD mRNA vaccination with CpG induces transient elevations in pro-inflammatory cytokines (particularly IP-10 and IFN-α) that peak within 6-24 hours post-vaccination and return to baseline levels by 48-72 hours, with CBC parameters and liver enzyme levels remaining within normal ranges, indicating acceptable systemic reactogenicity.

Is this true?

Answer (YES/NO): NO